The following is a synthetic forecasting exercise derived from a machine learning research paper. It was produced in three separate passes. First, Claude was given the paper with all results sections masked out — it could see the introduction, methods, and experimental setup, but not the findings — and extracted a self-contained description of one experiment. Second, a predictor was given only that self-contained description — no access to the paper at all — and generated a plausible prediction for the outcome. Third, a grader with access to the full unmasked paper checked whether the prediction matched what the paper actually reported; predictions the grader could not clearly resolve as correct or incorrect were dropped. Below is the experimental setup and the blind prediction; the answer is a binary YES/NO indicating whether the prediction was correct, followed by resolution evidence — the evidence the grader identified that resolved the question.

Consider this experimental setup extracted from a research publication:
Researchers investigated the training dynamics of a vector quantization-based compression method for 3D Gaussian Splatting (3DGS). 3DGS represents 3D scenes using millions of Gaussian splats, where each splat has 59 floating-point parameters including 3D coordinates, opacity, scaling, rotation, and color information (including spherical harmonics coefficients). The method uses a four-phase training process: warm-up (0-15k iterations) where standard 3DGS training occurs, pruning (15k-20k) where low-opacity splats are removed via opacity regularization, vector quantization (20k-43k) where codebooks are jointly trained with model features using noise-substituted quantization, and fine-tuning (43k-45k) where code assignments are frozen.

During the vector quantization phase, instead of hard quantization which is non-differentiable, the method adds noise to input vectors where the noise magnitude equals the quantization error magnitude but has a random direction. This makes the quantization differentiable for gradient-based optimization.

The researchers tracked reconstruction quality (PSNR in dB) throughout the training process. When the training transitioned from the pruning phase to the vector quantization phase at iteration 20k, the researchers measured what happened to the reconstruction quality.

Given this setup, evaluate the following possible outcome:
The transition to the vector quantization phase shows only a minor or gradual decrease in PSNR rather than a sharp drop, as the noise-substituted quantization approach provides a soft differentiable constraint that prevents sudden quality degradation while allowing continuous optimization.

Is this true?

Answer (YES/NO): NO